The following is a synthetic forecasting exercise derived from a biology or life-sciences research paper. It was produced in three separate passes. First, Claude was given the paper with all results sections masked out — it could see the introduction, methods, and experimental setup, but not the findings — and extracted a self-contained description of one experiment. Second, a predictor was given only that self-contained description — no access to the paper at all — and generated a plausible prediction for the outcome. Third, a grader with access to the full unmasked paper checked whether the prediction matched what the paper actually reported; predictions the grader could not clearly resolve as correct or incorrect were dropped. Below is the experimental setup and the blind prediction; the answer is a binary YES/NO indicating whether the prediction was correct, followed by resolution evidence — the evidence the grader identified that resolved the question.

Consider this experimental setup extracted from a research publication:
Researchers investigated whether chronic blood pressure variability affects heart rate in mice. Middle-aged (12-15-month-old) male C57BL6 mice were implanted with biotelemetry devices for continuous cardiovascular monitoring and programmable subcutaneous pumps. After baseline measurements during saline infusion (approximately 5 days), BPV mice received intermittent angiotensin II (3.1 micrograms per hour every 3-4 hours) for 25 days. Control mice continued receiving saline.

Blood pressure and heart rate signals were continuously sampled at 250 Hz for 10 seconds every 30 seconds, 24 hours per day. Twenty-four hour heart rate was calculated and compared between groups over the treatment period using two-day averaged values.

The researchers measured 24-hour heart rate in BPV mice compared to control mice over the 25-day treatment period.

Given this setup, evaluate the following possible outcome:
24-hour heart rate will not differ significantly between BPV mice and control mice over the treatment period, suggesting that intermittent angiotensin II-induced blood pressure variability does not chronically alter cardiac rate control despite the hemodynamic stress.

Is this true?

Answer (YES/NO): YES